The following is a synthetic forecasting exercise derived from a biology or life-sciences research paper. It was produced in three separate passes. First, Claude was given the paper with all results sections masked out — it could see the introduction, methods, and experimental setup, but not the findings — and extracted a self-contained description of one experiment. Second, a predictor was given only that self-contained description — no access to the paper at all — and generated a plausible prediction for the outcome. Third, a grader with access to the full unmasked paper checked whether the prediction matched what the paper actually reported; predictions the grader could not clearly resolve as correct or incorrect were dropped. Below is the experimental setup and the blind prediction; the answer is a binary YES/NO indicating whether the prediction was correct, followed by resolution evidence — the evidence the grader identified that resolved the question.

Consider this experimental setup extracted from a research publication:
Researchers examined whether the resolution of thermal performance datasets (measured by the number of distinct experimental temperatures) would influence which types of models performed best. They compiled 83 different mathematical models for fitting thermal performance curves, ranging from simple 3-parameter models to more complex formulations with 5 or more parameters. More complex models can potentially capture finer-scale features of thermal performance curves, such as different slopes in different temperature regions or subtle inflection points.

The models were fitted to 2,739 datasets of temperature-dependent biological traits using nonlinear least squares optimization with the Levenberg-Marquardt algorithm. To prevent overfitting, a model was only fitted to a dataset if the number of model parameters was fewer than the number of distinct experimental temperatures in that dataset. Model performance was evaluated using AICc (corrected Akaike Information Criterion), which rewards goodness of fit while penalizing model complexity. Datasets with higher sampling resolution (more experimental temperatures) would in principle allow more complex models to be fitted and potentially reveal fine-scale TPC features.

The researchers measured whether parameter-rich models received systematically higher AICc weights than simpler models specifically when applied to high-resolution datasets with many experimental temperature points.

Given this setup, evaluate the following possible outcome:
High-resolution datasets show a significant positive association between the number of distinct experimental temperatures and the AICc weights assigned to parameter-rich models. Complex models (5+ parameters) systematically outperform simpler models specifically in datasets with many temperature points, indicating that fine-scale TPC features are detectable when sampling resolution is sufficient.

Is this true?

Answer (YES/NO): NO